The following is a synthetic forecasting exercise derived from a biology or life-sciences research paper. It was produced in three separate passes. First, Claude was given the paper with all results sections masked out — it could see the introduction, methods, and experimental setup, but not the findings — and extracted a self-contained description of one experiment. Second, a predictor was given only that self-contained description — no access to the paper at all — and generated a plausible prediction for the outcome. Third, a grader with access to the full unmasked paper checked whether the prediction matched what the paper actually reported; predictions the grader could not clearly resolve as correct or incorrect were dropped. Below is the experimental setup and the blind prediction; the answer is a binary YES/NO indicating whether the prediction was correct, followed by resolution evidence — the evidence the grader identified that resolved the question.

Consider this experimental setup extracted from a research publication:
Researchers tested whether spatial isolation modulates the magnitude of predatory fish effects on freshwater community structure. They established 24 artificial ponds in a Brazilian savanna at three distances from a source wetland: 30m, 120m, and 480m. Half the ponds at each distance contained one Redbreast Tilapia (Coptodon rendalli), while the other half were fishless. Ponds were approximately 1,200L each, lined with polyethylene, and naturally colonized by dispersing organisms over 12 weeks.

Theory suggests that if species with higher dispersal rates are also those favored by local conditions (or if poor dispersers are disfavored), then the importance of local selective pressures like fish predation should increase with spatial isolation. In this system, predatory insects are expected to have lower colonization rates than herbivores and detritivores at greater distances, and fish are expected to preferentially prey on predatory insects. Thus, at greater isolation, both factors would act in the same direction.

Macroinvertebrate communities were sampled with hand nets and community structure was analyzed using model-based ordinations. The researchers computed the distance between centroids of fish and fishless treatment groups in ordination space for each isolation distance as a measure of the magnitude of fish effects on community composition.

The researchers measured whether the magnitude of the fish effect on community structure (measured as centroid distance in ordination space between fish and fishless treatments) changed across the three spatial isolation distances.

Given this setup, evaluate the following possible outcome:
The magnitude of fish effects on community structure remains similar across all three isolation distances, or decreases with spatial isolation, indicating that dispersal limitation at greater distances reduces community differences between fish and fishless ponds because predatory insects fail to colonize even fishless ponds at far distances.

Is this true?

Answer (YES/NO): NO